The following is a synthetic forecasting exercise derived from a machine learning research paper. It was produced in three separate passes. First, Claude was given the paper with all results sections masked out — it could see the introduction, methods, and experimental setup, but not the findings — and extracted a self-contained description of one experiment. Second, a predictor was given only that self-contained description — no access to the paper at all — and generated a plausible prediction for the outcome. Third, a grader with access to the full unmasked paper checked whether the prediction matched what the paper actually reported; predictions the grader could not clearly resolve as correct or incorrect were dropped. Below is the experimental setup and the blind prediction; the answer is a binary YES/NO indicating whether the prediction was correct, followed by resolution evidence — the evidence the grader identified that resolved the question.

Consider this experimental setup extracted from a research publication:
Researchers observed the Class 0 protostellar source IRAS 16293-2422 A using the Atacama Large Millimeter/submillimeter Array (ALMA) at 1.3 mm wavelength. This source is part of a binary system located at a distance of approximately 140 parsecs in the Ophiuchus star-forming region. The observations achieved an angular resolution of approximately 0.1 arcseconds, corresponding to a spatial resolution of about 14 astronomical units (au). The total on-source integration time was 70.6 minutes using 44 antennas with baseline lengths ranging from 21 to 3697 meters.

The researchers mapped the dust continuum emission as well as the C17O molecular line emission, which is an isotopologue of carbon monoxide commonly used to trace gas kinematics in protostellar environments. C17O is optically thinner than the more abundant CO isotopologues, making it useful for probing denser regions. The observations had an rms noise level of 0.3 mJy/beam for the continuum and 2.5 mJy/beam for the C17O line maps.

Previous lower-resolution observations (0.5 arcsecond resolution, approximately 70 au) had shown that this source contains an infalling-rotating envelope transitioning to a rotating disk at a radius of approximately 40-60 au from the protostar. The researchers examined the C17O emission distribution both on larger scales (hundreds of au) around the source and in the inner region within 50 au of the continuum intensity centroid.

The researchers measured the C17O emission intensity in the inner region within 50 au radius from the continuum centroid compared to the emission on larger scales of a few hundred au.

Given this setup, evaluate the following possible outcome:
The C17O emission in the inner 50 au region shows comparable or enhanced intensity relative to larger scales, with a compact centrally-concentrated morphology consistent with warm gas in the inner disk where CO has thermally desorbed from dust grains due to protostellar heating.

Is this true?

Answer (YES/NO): NO